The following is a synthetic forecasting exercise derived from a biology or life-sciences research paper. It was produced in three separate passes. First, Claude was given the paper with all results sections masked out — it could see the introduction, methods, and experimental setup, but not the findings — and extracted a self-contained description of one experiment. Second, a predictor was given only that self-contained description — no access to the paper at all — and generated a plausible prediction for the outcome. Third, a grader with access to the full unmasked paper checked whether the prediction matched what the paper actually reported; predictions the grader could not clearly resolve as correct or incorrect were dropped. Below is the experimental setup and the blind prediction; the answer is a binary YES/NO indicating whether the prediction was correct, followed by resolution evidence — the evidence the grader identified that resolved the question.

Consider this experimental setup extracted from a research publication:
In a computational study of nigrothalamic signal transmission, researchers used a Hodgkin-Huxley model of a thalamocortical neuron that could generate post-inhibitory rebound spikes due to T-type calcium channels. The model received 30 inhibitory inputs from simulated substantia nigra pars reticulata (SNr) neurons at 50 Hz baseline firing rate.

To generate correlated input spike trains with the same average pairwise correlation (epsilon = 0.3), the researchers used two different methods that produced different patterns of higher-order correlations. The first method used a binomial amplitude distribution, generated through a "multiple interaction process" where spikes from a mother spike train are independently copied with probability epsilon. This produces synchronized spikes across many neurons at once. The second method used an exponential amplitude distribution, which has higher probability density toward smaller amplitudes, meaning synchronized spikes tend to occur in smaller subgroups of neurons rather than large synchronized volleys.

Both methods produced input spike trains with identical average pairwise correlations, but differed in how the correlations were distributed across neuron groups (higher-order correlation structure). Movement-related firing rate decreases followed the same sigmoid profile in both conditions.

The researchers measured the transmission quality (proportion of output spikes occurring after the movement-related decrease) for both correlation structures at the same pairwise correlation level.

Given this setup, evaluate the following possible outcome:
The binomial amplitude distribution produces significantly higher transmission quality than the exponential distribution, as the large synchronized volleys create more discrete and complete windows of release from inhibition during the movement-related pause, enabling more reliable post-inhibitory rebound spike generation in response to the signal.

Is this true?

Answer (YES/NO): NO